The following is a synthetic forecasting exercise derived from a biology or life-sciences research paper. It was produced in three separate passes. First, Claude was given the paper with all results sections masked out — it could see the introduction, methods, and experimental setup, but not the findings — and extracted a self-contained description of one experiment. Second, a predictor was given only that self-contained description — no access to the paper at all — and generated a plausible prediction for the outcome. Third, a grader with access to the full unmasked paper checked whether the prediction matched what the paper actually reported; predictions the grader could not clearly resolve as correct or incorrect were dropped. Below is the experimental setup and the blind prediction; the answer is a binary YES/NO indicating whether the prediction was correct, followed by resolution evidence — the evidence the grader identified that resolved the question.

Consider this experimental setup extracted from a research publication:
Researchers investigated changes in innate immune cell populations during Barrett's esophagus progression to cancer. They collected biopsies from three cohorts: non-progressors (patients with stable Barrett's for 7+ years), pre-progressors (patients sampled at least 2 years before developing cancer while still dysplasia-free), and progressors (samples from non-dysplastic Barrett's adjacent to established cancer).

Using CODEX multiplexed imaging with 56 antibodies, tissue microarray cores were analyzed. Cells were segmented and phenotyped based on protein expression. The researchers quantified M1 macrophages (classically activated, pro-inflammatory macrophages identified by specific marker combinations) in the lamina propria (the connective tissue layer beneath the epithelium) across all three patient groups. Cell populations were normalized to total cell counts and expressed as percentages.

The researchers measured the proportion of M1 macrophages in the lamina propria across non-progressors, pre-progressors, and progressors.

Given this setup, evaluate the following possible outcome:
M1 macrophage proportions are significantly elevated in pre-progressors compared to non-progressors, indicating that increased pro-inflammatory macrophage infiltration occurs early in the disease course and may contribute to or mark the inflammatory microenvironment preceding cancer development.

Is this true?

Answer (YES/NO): NO